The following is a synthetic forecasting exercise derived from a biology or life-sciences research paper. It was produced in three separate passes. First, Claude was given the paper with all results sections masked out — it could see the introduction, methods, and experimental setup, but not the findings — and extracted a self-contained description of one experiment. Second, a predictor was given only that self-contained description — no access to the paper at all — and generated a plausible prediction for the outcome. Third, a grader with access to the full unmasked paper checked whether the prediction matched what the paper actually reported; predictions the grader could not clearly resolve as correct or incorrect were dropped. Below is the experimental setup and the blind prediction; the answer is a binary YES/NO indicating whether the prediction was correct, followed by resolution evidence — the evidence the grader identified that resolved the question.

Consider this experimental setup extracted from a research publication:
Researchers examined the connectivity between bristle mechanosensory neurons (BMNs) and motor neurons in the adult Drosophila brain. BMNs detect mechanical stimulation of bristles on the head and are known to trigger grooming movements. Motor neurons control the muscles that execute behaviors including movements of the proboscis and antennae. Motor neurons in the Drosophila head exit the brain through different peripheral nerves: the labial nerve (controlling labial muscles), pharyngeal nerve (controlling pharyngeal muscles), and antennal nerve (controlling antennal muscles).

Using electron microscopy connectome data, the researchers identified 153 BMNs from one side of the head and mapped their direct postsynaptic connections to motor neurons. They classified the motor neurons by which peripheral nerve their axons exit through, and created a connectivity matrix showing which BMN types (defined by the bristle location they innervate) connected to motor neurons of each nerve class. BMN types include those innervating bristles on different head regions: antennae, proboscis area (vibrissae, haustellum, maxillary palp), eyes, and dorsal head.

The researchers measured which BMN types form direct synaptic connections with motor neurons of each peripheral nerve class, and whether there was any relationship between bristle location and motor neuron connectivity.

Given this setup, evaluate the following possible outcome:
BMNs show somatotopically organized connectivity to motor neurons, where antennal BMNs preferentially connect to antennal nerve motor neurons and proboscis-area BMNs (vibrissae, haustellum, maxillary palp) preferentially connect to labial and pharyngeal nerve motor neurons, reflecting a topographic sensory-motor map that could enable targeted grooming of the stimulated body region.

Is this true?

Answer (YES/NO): YES